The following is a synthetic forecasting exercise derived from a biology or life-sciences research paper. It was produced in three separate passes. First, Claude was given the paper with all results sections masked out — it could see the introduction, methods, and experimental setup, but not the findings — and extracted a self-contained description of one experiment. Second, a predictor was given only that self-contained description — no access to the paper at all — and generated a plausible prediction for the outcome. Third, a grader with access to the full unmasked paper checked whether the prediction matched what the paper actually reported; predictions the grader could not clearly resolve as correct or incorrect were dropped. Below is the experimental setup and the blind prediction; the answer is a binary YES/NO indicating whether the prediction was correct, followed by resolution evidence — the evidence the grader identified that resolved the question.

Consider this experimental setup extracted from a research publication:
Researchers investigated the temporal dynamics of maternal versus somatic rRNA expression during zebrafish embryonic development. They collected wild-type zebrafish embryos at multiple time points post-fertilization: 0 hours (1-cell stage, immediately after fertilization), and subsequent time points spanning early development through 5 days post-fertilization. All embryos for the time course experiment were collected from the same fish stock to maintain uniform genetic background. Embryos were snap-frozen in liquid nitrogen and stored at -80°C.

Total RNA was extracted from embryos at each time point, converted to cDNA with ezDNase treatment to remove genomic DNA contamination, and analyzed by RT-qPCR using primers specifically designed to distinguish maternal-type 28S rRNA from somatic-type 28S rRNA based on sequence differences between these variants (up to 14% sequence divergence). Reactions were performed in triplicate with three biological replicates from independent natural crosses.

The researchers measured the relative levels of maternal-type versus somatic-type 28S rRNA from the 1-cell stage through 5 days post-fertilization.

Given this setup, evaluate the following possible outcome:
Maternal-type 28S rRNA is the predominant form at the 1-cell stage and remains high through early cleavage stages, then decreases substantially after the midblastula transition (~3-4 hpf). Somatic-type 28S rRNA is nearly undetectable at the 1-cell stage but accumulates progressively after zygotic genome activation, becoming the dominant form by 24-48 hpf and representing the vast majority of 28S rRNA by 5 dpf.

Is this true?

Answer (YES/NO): YES